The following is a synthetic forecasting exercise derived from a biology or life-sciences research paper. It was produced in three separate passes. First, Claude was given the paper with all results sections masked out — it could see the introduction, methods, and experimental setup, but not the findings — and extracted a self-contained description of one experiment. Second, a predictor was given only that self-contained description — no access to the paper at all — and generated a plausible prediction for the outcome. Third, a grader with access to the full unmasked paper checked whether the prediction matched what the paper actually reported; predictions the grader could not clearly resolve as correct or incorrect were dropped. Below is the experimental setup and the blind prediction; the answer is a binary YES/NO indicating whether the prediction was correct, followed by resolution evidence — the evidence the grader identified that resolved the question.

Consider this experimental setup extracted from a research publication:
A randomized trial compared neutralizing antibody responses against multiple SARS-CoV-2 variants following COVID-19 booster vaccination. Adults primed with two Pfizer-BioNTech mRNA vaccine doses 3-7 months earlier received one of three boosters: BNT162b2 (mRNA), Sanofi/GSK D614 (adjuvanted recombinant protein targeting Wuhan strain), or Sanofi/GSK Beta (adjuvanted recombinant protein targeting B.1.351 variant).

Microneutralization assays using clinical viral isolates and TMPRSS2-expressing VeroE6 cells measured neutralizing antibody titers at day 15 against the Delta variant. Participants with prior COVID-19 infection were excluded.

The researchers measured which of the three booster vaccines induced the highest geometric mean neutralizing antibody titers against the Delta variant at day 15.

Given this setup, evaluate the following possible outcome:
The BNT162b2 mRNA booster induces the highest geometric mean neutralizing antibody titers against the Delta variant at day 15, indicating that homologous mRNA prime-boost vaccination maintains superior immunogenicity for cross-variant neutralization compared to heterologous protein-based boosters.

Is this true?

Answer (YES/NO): NO